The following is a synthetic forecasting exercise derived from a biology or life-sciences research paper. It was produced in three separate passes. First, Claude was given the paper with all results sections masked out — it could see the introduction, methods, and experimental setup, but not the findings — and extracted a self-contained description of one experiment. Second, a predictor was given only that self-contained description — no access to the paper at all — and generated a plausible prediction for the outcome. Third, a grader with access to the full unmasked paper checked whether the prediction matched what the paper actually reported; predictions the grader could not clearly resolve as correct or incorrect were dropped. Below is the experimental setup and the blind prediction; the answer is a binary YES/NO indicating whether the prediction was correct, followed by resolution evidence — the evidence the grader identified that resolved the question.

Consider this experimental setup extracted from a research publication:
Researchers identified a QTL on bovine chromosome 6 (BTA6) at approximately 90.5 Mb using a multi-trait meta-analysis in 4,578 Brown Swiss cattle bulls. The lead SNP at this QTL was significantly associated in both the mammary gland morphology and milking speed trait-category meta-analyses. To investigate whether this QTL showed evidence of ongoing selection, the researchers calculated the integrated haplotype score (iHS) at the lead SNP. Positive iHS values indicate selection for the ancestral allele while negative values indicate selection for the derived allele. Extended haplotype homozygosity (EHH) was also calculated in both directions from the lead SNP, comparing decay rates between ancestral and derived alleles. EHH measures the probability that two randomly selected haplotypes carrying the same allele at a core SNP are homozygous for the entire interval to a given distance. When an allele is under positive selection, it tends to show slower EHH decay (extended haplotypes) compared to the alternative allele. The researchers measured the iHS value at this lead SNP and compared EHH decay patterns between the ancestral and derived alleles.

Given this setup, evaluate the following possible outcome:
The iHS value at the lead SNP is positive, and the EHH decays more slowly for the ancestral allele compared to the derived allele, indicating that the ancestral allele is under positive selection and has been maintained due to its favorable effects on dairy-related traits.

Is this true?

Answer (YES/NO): YES